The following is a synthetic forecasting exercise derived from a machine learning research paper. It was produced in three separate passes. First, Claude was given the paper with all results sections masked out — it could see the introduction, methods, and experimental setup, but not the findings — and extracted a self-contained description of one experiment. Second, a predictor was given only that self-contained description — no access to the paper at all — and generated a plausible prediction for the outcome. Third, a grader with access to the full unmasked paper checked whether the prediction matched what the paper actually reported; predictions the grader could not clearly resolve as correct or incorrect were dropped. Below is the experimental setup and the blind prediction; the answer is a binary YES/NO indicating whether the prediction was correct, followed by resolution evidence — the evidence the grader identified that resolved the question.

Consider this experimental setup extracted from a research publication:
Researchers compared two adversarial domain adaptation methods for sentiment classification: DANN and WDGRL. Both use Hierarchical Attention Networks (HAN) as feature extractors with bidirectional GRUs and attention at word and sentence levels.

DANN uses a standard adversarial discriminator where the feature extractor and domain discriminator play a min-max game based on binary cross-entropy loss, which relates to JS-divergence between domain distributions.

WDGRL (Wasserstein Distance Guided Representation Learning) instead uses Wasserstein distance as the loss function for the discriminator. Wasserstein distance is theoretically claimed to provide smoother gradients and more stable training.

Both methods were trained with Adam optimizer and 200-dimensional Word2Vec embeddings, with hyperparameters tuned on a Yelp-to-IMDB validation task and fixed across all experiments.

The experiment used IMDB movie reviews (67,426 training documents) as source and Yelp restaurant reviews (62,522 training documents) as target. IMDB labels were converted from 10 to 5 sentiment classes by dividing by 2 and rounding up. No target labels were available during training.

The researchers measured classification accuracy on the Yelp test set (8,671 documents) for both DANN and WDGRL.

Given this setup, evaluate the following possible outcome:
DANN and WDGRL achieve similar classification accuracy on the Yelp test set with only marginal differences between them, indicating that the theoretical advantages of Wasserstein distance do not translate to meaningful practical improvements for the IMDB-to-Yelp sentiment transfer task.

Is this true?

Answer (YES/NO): NO